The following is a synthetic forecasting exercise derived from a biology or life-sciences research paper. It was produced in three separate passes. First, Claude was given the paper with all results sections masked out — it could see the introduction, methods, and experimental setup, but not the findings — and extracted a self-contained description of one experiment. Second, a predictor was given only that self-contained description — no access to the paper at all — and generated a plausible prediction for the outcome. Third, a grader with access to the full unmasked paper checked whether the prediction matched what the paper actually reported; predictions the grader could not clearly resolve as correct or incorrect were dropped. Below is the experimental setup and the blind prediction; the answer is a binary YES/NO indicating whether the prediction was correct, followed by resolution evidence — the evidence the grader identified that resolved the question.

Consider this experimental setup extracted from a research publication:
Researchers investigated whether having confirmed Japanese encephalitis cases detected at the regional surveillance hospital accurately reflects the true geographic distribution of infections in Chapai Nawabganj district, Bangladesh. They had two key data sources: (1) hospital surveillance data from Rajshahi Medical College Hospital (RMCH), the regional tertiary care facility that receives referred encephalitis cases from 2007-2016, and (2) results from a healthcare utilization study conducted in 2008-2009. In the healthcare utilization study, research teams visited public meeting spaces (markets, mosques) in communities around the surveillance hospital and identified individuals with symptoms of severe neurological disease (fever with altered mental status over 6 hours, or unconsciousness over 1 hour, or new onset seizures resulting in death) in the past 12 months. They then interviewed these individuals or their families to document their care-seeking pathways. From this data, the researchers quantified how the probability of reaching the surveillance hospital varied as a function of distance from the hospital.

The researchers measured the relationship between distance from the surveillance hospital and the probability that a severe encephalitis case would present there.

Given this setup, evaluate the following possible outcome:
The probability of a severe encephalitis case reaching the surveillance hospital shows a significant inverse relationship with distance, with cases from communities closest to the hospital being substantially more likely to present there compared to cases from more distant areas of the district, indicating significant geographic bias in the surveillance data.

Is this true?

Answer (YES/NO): YES